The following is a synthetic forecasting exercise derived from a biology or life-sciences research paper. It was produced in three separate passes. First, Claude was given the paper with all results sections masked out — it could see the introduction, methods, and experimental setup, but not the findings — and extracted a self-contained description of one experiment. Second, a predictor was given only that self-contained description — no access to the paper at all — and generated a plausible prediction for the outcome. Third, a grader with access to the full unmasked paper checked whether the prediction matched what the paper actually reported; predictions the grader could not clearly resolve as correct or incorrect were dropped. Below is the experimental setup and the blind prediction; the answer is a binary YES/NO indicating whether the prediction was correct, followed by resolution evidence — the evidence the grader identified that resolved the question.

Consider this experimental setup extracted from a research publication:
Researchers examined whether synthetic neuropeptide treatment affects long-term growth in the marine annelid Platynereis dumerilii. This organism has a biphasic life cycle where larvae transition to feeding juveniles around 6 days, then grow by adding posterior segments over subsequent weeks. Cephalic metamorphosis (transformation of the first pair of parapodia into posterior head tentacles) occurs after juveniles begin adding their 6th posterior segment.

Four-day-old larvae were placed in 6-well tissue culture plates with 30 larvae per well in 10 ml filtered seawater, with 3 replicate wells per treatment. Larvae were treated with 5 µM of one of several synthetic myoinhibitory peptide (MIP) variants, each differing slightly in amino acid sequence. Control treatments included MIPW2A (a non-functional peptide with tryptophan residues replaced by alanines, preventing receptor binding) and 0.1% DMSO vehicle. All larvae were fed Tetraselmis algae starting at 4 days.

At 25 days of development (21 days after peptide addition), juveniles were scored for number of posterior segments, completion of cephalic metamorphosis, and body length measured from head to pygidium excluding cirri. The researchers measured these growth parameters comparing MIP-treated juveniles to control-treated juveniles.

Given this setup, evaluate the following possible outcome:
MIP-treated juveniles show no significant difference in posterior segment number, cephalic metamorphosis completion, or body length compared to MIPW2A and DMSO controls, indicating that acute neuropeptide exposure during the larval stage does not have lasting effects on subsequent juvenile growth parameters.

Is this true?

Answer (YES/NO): NO